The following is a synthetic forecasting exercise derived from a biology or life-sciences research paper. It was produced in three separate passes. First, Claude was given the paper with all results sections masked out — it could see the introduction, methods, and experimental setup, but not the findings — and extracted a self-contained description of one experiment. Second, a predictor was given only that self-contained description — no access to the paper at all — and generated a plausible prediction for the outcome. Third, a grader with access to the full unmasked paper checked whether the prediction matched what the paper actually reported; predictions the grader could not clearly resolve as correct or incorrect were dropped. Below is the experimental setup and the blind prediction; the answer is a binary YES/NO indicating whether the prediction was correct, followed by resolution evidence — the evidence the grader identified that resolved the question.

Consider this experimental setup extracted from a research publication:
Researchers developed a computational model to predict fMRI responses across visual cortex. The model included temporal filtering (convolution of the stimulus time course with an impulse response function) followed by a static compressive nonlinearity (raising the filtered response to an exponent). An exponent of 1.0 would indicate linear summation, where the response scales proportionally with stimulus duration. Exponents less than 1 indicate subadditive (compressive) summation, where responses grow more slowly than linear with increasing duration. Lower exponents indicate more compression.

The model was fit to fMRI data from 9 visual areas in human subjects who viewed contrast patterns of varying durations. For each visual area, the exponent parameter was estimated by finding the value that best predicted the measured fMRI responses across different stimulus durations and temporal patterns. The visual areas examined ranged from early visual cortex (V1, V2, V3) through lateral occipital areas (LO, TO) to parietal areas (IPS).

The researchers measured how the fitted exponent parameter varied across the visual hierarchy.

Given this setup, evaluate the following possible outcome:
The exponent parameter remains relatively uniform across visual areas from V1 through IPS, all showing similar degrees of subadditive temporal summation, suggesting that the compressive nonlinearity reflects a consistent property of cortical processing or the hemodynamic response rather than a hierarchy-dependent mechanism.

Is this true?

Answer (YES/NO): NO